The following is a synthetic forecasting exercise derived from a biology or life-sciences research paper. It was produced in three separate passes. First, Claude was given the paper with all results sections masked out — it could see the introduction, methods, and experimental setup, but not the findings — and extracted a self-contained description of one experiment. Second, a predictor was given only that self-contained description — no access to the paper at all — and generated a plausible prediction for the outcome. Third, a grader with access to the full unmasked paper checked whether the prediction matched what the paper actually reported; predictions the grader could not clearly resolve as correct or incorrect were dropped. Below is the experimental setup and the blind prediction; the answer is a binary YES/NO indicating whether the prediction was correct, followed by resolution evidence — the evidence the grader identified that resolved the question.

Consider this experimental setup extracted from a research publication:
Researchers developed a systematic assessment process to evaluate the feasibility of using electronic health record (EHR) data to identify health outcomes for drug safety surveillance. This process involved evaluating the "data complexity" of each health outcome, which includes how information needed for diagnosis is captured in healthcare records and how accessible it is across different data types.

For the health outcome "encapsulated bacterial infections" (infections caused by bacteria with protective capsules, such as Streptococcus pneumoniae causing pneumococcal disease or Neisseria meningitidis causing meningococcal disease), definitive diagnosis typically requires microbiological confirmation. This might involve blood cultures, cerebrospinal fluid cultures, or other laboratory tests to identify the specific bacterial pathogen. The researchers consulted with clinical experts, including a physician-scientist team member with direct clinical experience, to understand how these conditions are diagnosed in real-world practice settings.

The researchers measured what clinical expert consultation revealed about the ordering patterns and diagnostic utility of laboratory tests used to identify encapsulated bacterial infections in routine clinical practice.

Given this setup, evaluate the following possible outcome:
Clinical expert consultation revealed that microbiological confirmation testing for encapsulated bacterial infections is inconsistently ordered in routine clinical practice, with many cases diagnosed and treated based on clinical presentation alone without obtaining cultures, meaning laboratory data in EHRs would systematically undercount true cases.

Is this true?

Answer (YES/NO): NO